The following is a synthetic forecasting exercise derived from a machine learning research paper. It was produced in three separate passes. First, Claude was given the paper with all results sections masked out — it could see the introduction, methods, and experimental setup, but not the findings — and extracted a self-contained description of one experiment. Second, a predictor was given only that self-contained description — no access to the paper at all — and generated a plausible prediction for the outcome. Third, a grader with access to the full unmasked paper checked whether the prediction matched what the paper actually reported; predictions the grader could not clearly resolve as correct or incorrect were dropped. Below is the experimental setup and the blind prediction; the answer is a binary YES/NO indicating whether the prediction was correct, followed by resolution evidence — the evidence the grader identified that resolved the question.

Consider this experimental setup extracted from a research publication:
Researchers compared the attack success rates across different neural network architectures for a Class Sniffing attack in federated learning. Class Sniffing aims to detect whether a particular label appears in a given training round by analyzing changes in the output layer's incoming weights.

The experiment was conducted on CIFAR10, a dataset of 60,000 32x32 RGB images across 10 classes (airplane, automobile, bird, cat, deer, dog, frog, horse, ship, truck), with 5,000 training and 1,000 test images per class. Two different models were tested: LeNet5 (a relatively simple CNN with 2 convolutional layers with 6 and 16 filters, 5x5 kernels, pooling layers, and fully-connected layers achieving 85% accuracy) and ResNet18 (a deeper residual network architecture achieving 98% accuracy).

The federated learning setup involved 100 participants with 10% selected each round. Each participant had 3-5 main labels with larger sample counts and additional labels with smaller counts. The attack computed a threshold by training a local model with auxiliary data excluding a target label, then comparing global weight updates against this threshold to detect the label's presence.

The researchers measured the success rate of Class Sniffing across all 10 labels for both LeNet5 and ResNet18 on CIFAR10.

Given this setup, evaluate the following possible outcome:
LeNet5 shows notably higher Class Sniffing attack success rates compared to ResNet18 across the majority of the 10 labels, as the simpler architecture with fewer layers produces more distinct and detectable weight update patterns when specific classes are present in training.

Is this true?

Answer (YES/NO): NO